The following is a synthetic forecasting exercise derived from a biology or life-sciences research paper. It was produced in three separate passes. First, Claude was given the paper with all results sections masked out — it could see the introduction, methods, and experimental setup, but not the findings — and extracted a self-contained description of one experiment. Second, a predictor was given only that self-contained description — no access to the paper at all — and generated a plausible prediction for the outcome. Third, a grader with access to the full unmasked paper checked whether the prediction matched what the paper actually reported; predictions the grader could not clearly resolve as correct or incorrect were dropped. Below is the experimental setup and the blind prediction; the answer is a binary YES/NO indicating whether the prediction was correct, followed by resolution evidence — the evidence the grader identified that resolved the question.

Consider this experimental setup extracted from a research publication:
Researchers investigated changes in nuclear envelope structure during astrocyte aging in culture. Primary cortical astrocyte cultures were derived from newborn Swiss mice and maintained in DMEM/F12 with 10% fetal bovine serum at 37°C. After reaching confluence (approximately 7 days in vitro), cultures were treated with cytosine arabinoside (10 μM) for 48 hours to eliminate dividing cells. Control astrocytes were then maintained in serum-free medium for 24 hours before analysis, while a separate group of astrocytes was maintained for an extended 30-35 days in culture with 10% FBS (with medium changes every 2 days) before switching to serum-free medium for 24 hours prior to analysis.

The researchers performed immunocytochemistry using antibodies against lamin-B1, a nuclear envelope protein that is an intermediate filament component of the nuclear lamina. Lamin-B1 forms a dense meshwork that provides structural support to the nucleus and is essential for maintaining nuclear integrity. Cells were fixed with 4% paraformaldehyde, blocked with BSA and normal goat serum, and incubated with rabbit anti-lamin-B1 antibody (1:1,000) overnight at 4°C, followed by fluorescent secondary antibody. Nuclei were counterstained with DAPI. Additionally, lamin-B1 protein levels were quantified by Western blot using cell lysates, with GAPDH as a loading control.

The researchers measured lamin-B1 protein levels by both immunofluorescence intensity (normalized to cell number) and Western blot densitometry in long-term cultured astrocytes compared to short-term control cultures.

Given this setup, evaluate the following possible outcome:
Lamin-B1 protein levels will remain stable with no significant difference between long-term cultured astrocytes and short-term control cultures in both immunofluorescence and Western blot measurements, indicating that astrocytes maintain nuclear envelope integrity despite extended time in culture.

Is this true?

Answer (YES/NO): NO